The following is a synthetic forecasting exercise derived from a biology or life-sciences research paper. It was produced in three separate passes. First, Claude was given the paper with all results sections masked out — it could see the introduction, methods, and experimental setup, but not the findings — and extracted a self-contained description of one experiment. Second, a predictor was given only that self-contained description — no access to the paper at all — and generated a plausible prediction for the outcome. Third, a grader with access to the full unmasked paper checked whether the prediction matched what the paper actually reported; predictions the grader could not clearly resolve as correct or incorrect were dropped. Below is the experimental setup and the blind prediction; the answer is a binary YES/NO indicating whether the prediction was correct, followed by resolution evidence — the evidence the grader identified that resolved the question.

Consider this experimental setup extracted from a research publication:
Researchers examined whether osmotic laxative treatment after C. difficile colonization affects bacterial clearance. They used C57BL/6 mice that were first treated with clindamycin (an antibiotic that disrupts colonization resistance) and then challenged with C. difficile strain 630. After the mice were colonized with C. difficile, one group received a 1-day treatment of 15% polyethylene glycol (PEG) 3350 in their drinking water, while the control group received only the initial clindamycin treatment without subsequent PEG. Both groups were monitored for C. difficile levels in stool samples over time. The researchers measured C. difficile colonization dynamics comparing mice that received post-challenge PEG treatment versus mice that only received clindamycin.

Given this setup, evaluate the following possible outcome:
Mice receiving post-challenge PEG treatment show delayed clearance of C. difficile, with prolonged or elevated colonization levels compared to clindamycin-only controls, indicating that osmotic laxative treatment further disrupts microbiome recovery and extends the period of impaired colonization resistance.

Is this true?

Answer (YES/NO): YES